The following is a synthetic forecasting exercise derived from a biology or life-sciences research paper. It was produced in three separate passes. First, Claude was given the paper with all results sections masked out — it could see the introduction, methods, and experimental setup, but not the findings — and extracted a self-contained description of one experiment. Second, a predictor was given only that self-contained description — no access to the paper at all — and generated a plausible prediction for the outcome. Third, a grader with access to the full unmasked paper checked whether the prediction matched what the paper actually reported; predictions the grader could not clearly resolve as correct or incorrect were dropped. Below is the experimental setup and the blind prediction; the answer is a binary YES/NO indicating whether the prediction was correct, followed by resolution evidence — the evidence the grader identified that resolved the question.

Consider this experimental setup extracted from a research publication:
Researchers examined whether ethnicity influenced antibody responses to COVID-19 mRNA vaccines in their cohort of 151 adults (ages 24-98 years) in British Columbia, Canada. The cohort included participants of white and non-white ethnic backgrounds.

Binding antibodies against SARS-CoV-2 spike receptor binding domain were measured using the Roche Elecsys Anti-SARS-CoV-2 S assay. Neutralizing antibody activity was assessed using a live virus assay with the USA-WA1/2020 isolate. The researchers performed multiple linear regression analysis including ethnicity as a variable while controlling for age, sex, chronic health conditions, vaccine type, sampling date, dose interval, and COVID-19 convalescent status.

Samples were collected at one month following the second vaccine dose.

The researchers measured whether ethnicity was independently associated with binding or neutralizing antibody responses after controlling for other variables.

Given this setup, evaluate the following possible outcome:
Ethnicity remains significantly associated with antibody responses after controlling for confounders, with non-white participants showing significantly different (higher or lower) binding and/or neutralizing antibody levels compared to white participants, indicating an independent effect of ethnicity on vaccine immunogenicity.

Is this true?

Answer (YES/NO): NO